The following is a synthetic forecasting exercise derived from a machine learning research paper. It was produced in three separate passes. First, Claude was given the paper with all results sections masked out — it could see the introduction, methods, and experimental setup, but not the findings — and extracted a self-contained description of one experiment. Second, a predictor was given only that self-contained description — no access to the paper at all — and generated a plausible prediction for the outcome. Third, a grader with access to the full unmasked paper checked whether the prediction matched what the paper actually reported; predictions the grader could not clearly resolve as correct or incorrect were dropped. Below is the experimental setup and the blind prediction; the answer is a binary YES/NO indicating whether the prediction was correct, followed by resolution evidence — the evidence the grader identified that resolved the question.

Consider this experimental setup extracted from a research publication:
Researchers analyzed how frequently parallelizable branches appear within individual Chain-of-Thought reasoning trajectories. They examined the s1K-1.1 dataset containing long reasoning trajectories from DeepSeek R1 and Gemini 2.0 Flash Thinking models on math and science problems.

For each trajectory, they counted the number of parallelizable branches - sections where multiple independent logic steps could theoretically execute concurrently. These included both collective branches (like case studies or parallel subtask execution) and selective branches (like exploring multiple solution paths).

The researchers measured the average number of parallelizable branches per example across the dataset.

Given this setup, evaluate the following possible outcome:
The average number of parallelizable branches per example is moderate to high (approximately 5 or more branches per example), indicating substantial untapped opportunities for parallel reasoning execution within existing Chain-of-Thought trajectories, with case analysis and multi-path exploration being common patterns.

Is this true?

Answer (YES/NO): YES